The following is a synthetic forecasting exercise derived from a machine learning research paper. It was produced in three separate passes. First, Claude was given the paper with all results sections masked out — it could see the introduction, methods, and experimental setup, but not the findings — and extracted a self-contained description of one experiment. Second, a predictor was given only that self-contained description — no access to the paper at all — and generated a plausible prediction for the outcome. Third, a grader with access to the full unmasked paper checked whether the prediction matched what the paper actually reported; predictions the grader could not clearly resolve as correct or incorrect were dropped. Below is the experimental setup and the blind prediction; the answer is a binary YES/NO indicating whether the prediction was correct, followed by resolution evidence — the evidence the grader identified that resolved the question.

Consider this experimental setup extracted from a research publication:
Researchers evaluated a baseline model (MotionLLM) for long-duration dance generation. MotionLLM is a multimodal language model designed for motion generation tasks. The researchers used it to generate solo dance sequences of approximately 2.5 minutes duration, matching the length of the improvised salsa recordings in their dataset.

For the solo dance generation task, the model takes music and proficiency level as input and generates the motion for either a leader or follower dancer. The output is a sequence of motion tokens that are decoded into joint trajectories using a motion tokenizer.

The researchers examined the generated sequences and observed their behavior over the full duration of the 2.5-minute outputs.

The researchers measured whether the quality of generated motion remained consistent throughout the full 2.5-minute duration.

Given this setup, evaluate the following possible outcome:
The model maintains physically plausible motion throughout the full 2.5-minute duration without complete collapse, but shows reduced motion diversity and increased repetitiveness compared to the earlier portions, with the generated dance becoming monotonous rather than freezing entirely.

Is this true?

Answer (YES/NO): NO